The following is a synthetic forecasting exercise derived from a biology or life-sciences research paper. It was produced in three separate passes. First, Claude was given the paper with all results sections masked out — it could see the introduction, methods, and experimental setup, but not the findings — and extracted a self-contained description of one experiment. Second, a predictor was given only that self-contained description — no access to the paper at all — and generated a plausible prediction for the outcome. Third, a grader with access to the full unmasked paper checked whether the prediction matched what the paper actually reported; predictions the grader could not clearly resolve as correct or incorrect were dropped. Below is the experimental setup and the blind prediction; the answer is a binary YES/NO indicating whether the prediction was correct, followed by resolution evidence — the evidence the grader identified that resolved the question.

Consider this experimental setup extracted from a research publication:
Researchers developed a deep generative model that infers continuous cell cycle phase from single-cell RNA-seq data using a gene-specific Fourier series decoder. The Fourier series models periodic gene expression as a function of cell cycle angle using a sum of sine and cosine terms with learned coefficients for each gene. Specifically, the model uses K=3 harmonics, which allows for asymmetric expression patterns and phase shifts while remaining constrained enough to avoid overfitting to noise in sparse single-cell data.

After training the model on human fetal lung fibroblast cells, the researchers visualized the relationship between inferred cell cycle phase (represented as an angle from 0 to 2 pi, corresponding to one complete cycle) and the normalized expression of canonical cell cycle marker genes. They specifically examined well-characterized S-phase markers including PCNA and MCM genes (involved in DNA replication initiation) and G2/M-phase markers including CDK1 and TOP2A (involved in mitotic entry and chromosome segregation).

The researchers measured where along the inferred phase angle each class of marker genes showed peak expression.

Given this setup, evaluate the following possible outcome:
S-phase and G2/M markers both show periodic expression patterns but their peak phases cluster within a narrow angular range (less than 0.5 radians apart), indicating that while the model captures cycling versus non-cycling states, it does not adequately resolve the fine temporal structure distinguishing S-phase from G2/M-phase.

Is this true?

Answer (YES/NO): NO